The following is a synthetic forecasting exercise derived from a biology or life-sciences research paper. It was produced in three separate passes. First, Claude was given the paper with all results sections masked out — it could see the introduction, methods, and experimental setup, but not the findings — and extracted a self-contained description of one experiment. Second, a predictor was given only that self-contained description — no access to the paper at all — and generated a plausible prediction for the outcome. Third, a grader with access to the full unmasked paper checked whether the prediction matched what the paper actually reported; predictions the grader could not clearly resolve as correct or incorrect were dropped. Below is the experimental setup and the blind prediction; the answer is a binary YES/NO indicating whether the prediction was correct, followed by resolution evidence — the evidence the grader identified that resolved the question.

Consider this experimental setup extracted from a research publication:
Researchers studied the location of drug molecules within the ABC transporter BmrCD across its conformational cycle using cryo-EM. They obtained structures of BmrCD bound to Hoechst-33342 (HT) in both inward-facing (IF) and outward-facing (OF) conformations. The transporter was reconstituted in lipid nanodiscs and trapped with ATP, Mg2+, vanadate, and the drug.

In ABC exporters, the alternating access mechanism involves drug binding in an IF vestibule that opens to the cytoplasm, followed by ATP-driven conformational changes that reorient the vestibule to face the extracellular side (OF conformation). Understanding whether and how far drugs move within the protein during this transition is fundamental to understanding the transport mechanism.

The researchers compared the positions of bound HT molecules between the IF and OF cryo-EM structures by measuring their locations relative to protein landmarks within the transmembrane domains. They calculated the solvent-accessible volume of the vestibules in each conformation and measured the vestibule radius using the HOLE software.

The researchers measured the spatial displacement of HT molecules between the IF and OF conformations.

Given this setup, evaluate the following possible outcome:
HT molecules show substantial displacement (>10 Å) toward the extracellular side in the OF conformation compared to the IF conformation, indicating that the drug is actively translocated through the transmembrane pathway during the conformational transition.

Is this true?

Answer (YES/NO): YES